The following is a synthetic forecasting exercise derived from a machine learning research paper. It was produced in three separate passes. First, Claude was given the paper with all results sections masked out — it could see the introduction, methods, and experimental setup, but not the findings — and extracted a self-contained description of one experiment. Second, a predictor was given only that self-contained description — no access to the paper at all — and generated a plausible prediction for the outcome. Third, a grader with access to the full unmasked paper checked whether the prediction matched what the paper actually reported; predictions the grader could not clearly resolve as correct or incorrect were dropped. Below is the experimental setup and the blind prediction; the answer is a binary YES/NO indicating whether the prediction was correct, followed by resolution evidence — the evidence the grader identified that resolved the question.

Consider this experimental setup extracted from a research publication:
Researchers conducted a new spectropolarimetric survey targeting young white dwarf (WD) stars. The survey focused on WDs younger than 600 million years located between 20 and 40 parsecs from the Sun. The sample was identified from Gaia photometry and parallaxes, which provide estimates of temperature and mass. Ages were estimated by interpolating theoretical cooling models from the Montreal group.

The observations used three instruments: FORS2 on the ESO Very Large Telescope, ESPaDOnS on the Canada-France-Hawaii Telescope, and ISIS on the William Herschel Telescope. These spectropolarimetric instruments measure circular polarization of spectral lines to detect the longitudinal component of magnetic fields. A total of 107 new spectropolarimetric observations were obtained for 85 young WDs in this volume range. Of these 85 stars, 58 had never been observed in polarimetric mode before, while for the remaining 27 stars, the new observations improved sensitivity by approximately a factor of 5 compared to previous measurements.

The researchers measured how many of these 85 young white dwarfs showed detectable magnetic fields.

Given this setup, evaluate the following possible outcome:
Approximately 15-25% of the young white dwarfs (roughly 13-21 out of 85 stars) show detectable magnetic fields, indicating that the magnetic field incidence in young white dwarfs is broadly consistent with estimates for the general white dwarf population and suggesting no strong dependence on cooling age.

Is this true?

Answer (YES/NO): NO